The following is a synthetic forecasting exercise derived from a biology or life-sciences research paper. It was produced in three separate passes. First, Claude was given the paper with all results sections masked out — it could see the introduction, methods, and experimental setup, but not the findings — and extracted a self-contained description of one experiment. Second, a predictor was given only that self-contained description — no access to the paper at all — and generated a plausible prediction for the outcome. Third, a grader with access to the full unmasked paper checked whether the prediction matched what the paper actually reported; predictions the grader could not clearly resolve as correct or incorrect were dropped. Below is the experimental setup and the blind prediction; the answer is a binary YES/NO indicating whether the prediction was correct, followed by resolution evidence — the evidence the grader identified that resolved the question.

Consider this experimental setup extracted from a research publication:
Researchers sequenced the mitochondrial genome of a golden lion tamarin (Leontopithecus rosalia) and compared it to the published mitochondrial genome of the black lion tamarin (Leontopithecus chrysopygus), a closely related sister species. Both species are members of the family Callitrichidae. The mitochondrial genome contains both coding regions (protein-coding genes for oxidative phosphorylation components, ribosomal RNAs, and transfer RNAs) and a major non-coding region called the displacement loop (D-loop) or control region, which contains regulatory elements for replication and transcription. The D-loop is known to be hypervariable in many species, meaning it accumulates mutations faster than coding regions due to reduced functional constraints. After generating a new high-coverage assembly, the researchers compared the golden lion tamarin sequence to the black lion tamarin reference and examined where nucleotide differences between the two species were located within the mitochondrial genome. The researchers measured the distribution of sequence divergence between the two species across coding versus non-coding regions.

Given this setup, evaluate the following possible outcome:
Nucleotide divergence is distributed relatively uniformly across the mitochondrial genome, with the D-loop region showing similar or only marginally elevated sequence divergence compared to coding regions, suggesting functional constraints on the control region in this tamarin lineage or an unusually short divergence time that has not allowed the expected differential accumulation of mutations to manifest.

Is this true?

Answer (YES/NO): NO